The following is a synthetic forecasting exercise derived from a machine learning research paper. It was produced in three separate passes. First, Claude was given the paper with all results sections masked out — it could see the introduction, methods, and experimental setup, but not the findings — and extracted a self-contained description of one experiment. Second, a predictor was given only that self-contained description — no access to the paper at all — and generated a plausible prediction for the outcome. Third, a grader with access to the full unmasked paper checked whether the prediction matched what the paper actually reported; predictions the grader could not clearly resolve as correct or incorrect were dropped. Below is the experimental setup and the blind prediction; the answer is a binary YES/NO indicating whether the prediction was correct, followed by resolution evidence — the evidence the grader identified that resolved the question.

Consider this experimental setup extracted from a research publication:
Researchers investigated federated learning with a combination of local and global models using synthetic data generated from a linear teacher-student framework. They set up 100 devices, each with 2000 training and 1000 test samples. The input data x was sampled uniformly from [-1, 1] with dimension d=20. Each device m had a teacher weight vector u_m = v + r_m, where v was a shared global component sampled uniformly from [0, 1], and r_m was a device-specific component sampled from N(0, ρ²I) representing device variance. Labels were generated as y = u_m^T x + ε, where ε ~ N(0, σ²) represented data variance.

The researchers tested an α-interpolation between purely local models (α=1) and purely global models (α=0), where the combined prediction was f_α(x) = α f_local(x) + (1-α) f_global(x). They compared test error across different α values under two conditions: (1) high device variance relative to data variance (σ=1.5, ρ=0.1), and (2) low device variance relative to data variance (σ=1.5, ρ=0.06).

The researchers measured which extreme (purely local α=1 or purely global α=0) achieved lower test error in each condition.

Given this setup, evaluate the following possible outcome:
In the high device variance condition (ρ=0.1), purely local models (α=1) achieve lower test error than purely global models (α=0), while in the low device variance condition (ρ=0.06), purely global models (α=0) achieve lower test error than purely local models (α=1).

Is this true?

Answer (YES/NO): YES